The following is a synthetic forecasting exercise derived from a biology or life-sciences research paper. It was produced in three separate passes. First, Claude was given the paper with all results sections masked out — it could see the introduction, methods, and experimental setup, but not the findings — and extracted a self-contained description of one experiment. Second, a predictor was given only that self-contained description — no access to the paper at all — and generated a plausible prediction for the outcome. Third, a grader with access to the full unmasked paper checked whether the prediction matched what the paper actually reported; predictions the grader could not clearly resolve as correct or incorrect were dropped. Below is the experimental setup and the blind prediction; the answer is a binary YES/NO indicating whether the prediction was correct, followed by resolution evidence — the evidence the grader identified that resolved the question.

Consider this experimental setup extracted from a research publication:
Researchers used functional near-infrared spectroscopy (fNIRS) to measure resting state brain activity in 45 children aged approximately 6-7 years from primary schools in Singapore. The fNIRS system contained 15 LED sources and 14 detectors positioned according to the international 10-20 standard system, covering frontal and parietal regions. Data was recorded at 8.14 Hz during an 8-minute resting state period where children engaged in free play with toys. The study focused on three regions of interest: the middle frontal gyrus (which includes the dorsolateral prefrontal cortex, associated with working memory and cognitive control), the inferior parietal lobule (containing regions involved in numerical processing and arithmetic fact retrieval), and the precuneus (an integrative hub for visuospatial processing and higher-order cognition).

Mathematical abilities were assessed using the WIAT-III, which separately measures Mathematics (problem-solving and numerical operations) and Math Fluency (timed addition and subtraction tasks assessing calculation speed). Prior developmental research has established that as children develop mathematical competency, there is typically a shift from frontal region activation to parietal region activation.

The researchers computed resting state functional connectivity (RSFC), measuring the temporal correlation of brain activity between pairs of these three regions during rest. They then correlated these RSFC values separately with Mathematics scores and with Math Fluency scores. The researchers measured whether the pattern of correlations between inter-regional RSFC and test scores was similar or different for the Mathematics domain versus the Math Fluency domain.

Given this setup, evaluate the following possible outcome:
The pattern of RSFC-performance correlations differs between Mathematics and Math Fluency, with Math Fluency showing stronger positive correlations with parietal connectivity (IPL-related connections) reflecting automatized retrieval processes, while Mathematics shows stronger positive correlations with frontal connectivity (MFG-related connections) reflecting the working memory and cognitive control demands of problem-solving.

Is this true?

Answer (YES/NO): NO